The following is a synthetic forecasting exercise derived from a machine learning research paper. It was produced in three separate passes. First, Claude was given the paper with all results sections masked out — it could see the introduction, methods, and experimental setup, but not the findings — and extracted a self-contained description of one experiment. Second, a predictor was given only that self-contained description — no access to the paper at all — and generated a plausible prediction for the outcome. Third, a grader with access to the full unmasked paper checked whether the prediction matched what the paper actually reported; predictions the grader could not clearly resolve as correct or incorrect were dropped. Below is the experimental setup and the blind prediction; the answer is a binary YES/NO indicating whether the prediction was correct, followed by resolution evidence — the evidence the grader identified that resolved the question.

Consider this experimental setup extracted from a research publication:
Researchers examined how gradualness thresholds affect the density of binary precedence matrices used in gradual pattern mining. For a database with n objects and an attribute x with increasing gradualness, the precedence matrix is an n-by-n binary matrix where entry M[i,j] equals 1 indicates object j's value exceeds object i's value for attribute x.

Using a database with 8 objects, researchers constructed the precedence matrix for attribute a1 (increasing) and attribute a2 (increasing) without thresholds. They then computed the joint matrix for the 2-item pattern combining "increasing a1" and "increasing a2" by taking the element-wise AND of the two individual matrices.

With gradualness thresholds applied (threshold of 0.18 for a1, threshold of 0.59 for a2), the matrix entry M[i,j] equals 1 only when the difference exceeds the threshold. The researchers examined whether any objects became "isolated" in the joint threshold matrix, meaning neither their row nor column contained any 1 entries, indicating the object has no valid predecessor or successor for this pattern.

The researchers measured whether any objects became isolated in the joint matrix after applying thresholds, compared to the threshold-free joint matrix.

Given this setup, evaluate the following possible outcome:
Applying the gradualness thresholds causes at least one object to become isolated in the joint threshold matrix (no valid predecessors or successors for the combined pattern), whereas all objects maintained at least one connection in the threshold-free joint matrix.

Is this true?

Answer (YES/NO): YES